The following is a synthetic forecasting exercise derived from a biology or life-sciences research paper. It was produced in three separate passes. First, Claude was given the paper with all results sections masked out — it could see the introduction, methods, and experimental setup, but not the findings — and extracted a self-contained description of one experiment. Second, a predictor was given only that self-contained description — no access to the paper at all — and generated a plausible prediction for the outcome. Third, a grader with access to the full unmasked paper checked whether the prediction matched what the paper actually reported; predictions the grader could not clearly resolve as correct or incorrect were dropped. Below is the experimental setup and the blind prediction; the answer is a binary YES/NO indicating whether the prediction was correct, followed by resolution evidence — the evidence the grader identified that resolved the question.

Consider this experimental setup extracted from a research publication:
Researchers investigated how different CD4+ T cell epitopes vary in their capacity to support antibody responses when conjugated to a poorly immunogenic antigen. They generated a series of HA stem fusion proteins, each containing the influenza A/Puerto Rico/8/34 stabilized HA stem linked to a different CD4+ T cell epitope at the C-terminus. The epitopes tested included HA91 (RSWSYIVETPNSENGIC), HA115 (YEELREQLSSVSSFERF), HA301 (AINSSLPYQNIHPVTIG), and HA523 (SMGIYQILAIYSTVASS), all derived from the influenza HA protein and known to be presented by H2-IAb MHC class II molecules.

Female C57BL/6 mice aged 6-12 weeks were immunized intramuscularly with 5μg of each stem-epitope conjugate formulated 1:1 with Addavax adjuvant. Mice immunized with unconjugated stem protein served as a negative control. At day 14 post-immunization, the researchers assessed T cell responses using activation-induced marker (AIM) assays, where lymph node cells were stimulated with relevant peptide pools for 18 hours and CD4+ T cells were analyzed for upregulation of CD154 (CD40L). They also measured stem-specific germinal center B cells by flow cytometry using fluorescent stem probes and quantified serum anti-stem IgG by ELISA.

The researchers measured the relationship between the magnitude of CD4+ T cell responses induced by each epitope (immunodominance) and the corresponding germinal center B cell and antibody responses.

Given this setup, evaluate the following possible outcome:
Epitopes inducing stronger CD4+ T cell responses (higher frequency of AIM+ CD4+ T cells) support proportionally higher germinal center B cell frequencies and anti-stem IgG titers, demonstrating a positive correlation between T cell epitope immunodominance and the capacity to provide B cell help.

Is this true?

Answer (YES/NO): NO